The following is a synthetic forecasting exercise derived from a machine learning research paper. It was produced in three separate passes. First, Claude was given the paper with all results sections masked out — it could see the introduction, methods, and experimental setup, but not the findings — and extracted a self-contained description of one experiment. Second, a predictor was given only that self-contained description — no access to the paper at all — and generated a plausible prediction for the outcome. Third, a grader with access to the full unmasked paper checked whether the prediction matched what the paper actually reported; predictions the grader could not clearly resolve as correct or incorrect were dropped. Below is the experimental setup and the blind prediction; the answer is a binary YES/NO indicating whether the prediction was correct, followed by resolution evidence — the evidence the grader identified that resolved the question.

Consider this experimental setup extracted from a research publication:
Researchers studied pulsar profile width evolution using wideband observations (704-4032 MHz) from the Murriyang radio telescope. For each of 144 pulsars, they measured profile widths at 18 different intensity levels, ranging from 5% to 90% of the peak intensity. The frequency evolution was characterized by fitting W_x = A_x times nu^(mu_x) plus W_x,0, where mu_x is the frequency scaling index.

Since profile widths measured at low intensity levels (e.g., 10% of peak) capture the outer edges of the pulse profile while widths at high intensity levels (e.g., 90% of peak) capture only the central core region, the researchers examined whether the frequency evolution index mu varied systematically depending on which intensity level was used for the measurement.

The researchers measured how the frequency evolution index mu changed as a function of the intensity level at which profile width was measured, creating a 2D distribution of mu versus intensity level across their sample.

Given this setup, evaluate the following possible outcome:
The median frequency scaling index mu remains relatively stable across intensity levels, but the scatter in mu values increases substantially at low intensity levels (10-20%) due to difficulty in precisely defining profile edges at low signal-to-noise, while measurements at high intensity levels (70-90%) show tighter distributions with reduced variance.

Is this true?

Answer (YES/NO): NO